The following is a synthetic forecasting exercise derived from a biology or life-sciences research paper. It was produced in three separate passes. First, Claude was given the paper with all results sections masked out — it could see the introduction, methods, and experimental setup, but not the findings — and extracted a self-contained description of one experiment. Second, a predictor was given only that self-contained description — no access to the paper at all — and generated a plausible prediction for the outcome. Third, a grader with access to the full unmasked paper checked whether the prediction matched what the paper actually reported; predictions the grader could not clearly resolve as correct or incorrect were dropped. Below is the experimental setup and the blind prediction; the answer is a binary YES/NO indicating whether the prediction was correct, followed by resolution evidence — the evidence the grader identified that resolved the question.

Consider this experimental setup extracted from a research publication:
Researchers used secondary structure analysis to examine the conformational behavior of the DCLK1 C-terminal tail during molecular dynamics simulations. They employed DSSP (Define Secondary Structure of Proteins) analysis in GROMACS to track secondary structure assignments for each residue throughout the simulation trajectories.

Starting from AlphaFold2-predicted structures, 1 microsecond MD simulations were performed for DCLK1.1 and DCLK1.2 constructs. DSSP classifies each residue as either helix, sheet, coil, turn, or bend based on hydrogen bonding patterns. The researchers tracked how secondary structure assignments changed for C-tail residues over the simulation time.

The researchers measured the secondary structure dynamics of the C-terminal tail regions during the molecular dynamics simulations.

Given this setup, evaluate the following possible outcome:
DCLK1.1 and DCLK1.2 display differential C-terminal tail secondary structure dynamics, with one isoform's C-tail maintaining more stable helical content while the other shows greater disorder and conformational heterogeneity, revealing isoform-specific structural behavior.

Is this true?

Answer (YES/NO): YES